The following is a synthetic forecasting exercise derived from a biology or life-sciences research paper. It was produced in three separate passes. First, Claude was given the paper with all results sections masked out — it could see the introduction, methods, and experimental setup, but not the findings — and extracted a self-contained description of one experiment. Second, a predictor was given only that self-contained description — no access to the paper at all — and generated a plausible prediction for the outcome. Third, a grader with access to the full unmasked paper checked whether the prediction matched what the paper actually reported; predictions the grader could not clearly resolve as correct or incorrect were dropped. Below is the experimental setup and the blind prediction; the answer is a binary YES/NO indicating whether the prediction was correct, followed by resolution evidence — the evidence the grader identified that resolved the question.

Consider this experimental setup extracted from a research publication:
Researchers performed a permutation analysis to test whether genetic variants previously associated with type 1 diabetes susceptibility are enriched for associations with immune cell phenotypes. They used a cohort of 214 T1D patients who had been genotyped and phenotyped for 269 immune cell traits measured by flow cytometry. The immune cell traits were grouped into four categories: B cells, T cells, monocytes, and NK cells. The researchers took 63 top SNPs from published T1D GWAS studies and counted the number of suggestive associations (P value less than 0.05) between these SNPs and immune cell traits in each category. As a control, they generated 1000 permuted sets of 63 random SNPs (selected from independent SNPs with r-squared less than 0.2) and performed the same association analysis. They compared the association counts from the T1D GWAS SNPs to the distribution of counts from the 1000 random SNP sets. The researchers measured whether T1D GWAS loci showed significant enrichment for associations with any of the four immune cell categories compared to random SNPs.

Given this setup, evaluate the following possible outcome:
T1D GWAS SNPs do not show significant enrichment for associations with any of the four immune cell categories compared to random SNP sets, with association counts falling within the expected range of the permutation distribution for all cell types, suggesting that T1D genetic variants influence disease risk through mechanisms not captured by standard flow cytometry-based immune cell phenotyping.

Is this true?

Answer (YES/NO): NO